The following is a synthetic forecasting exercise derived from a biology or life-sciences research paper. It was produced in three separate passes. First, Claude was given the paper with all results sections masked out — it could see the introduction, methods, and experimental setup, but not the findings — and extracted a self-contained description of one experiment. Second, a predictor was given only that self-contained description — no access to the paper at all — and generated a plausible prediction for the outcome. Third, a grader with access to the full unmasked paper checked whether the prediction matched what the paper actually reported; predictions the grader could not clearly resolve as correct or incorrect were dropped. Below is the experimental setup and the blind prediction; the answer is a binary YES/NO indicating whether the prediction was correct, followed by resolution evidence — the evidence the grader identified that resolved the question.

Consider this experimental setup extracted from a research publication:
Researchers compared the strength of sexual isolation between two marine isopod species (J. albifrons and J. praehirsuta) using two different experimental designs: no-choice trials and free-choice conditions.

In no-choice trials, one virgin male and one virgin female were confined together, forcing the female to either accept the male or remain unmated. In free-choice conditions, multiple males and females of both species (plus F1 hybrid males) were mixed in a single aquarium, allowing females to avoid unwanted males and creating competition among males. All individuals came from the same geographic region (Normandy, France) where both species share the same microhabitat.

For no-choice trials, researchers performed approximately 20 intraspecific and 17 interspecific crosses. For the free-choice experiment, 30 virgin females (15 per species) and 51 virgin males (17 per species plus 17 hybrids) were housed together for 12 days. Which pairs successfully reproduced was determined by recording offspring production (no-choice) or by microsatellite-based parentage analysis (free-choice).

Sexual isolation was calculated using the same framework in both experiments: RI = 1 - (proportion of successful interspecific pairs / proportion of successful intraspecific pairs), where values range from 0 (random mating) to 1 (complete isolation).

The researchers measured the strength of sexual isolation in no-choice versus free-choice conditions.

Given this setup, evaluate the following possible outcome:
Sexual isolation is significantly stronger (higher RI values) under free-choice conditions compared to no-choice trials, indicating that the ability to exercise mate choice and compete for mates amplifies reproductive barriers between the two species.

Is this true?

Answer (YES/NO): YES